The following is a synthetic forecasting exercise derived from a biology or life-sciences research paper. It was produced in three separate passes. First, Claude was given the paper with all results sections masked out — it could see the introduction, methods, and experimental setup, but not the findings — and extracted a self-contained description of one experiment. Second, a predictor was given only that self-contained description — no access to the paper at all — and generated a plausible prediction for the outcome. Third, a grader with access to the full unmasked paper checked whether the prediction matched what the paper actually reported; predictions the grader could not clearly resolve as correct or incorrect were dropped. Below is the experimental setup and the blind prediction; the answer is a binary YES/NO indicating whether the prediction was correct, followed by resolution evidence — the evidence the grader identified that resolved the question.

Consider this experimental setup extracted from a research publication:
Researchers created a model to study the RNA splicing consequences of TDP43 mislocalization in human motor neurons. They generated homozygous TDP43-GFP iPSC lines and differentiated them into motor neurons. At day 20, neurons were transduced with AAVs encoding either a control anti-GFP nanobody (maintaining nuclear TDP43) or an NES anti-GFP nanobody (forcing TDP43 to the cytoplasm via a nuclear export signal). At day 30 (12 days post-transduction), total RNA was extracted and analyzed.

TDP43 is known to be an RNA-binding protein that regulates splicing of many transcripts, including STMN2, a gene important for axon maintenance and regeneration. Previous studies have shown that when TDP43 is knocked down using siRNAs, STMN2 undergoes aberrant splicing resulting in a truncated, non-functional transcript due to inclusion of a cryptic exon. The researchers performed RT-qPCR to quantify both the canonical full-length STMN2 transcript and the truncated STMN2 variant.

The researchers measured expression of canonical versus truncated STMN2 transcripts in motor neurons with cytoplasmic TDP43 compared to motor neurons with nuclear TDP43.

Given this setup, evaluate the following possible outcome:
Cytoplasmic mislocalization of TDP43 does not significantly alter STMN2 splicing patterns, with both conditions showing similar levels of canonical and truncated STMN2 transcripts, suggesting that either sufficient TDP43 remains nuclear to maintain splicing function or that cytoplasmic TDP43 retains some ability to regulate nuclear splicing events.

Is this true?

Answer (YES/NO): NO